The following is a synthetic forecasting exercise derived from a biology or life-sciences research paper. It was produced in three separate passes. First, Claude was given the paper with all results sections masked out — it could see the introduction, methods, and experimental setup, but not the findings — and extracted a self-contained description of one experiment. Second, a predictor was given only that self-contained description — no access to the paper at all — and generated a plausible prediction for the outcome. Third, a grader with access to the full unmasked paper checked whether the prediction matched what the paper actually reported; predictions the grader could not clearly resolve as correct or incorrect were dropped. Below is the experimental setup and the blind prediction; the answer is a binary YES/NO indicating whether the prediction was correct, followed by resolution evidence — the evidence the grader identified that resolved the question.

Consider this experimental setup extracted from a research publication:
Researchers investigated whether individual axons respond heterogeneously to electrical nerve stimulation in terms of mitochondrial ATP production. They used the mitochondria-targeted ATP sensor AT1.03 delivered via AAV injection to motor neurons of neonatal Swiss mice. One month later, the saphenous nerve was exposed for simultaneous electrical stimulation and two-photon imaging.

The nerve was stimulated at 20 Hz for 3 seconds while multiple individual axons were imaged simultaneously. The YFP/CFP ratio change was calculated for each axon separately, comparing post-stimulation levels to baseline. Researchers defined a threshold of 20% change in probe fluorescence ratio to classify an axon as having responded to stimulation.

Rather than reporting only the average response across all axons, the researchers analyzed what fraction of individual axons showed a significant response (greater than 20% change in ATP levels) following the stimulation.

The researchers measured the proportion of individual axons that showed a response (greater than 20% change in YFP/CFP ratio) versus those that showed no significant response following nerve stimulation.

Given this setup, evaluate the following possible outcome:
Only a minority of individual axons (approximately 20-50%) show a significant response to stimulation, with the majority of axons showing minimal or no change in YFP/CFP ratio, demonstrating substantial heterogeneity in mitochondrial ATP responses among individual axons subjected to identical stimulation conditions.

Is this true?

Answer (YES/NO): YES